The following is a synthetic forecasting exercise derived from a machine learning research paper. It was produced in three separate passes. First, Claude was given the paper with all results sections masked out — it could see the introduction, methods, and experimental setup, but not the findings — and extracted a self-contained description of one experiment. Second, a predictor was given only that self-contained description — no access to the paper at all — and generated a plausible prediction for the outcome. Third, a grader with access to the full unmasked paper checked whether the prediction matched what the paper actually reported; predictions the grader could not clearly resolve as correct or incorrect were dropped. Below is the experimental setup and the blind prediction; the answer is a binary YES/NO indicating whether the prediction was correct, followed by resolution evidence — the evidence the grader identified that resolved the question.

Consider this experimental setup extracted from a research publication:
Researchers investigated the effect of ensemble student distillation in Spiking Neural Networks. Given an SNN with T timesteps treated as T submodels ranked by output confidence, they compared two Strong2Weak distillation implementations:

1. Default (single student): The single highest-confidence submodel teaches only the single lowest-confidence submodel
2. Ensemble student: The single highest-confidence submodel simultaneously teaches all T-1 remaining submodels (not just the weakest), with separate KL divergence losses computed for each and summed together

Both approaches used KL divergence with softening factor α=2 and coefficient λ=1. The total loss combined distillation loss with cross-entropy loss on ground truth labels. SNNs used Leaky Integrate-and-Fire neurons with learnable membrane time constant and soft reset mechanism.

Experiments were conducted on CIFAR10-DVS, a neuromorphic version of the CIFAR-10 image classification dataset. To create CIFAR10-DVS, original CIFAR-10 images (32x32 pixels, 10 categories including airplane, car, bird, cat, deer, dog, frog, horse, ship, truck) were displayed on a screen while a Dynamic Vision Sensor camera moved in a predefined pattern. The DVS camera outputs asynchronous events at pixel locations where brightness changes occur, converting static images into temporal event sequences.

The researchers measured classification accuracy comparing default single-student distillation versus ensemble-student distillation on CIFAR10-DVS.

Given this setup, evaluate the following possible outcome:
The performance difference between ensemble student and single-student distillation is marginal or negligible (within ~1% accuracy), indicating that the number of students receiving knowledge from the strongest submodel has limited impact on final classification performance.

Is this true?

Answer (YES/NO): YES